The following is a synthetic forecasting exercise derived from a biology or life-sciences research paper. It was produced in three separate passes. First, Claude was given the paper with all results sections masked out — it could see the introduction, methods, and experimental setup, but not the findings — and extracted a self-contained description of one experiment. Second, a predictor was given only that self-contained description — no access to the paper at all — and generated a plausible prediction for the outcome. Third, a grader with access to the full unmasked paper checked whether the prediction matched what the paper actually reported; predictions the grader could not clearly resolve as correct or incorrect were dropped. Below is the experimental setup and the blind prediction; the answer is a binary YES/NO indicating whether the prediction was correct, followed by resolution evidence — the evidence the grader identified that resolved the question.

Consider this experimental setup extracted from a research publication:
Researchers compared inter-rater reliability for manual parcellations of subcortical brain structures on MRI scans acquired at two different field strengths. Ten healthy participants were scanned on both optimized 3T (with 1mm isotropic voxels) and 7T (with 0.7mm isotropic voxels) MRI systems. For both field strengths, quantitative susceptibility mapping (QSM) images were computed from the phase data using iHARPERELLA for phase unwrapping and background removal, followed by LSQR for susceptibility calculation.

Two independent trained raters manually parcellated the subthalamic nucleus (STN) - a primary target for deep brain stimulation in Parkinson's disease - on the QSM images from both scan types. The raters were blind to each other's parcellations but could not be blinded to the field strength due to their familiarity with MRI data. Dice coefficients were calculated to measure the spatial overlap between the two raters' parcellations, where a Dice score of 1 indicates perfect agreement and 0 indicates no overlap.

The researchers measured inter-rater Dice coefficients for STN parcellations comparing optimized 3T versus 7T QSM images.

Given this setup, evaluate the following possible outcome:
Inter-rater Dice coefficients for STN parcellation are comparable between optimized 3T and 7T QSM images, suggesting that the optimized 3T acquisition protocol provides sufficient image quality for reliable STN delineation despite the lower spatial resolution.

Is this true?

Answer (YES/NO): YES